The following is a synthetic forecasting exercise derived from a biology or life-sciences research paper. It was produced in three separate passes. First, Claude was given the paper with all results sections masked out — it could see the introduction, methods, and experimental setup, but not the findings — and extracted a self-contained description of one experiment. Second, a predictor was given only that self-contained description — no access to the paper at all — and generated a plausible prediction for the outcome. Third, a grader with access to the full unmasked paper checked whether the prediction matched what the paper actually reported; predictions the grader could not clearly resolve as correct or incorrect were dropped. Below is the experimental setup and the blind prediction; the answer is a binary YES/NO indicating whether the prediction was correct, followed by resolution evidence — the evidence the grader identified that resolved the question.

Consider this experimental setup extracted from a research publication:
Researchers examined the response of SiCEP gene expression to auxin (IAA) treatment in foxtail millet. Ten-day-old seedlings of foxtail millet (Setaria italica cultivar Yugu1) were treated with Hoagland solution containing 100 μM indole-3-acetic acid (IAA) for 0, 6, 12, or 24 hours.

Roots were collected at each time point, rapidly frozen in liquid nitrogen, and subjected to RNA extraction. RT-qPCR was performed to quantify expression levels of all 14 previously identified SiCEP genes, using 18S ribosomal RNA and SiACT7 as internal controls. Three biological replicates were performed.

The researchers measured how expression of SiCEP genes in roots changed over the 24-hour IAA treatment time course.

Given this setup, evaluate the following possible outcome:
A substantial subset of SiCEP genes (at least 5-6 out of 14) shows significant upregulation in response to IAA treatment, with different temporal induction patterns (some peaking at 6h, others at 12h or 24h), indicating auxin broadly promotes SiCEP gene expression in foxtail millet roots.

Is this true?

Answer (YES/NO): NO